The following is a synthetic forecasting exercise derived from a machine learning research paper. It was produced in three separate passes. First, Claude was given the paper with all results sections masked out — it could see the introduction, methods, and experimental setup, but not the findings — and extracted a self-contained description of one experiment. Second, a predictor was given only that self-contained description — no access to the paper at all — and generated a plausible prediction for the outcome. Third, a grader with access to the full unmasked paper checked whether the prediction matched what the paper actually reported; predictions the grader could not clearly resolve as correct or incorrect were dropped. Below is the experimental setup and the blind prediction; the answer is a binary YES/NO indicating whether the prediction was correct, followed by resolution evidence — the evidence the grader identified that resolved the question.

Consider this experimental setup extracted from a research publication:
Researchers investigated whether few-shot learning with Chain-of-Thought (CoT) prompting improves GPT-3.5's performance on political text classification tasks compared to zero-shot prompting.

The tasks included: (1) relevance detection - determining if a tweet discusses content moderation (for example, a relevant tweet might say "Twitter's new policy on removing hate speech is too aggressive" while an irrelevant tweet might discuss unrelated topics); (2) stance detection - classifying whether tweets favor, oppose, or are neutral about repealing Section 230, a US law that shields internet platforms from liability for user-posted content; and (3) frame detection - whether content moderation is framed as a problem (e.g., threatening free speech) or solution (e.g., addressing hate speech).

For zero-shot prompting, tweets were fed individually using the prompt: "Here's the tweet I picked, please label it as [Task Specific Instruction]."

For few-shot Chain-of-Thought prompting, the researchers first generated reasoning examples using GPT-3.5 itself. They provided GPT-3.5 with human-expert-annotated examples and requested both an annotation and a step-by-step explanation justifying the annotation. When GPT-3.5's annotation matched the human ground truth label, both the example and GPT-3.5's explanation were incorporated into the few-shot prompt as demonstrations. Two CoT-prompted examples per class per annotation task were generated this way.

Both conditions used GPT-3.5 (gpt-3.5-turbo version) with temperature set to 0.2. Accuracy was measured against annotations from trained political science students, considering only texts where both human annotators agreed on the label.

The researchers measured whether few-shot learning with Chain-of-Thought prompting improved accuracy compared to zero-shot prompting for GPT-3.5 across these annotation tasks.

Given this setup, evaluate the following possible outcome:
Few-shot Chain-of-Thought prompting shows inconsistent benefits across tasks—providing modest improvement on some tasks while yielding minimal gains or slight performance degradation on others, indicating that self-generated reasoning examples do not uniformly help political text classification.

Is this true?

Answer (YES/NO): YES